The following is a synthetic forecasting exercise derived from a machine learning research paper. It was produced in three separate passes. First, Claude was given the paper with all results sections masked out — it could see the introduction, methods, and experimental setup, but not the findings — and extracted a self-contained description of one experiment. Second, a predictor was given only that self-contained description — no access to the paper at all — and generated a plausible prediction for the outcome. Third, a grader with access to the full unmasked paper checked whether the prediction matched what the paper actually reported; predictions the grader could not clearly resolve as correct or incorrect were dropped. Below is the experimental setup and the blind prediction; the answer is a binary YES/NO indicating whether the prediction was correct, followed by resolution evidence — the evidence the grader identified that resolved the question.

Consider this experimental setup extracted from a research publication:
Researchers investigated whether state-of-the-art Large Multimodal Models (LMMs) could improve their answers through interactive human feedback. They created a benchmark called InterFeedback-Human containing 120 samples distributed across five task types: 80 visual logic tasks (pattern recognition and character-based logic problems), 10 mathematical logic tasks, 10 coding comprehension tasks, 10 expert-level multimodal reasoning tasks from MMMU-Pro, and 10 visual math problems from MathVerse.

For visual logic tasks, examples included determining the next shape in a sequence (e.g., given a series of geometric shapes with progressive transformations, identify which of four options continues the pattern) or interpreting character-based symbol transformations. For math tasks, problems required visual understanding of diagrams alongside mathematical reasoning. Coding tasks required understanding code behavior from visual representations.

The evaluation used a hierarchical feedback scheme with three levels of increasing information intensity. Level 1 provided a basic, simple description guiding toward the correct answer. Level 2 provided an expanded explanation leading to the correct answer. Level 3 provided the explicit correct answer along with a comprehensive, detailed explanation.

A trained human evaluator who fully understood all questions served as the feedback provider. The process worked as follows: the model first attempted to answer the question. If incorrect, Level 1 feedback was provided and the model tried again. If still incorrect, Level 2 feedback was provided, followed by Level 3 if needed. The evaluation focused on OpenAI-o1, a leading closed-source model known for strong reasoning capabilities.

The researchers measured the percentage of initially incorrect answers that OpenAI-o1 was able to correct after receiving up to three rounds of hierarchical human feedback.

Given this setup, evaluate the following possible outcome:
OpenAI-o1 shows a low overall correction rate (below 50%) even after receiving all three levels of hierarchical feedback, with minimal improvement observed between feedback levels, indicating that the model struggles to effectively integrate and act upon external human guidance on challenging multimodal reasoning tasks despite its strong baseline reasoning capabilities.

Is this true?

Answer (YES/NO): NO